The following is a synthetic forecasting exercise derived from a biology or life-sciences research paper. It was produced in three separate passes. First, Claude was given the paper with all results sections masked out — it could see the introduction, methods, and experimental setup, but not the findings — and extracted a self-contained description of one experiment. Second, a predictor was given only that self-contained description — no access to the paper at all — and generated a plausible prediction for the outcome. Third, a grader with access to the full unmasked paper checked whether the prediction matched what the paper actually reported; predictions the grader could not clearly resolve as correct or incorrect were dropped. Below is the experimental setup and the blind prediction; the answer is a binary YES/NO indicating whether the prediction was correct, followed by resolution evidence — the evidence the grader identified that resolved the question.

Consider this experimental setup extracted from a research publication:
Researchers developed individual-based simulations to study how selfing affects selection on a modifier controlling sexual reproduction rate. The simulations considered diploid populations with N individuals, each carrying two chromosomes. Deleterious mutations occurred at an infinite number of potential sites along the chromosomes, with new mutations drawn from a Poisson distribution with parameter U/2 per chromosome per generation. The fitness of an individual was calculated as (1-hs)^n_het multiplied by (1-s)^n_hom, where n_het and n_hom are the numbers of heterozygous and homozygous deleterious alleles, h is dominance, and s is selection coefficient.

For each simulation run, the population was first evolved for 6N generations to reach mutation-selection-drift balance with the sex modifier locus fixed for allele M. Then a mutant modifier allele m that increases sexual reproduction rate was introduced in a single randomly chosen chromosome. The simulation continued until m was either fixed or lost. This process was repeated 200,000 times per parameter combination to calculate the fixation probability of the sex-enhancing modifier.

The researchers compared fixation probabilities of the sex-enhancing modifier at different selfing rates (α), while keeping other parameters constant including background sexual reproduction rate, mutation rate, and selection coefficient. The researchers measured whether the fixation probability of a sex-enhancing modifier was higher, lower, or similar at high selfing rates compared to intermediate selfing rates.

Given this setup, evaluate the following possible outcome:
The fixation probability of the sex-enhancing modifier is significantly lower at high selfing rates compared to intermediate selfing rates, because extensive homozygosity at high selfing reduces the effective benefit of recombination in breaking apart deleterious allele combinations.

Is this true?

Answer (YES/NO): NO